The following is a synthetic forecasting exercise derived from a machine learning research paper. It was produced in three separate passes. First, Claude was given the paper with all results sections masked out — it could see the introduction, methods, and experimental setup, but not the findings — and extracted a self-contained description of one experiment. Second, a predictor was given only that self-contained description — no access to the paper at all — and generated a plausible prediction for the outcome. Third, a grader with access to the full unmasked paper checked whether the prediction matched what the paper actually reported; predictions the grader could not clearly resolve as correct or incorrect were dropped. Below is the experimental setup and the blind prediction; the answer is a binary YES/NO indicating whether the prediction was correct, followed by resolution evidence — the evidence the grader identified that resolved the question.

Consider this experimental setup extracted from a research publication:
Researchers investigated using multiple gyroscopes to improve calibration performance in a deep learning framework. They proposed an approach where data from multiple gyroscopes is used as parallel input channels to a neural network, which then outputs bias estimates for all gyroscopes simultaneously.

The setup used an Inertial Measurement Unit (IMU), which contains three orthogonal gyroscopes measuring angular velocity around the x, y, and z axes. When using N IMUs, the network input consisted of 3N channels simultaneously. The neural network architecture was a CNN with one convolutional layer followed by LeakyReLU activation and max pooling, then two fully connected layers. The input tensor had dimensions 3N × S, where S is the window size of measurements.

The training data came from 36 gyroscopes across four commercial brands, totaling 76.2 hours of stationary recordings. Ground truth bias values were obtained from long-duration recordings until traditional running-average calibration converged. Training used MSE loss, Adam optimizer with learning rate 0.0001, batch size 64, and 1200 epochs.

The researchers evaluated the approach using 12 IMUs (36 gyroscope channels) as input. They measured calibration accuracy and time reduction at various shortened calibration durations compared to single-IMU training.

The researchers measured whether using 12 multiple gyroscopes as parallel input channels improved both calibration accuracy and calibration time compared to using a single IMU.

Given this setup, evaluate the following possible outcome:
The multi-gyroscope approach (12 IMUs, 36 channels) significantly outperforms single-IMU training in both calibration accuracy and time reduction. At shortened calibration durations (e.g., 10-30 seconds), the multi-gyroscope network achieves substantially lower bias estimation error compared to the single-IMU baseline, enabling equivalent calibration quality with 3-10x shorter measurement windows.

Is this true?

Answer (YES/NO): NO